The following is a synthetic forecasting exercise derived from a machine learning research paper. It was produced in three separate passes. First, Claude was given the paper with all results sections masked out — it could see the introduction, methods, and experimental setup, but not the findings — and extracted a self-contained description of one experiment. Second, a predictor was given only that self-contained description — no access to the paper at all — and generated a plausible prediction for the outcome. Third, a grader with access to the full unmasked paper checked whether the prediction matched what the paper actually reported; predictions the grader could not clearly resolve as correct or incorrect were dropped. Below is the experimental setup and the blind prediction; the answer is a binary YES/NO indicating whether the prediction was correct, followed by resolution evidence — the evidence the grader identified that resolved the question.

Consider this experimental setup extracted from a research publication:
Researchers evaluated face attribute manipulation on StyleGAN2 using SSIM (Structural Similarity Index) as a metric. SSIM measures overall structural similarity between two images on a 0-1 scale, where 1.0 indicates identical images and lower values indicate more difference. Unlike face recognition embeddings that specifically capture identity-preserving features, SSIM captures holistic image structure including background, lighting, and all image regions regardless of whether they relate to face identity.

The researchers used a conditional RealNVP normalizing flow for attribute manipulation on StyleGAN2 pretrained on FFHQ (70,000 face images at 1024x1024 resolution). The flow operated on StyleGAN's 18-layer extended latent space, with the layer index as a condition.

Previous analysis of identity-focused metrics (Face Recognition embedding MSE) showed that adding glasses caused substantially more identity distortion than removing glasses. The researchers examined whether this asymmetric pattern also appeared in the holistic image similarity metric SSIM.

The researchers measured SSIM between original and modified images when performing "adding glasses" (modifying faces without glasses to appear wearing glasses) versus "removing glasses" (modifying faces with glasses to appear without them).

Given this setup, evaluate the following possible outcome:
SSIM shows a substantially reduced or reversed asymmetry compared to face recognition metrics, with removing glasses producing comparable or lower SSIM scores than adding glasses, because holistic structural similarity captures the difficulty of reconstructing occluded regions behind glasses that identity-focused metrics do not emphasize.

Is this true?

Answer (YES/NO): NO